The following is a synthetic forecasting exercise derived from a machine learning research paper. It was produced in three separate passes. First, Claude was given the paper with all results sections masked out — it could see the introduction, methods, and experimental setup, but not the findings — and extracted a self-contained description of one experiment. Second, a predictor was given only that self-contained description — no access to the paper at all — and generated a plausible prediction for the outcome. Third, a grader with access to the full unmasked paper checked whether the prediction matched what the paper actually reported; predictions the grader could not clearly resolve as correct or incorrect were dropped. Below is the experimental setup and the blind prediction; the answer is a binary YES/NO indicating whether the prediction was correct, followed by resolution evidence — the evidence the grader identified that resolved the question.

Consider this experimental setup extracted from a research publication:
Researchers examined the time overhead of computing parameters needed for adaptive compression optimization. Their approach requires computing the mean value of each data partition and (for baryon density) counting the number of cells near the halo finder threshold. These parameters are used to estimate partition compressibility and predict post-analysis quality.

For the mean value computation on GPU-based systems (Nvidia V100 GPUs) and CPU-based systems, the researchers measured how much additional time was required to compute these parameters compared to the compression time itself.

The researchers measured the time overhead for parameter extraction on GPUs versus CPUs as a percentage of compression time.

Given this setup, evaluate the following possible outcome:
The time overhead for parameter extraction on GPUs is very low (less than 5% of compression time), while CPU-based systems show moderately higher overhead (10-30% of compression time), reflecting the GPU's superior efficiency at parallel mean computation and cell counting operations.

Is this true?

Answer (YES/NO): NO